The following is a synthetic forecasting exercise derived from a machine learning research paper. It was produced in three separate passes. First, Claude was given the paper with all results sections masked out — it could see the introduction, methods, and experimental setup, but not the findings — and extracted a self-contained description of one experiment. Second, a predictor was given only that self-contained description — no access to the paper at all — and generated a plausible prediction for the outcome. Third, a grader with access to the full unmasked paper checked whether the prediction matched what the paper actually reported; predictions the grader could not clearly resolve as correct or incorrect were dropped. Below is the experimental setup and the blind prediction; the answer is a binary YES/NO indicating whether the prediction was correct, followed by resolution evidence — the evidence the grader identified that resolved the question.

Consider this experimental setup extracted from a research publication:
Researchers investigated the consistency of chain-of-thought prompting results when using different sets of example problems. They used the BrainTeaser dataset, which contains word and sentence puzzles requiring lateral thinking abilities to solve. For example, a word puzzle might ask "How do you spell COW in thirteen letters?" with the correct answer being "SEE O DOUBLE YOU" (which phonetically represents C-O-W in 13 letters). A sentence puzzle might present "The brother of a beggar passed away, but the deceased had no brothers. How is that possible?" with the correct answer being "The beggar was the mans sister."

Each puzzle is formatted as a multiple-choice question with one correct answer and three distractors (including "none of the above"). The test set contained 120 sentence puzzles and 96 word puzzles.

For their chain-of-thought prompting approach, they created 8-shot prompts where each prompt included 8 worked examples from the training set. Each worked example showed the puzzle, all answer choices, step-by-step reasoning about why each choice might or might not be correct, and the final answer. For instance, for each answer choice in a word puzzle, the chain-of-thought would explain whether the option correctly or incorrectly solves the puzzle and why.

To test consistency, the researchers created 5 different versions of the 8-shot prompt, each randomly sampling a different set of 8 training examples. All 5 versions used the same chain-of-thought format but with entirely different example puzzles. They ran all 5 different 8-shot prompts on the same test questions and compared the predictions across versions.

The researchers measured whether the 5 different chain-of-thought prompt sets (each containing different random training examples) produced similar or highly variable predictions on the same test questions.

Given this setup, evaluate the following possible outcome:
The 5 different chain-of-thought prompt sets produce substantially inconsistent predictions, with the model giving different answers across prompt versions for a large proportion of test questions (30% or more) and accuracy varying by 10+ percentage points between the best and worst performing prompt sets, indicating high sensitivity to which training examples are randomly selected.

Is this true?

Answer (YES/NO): NO